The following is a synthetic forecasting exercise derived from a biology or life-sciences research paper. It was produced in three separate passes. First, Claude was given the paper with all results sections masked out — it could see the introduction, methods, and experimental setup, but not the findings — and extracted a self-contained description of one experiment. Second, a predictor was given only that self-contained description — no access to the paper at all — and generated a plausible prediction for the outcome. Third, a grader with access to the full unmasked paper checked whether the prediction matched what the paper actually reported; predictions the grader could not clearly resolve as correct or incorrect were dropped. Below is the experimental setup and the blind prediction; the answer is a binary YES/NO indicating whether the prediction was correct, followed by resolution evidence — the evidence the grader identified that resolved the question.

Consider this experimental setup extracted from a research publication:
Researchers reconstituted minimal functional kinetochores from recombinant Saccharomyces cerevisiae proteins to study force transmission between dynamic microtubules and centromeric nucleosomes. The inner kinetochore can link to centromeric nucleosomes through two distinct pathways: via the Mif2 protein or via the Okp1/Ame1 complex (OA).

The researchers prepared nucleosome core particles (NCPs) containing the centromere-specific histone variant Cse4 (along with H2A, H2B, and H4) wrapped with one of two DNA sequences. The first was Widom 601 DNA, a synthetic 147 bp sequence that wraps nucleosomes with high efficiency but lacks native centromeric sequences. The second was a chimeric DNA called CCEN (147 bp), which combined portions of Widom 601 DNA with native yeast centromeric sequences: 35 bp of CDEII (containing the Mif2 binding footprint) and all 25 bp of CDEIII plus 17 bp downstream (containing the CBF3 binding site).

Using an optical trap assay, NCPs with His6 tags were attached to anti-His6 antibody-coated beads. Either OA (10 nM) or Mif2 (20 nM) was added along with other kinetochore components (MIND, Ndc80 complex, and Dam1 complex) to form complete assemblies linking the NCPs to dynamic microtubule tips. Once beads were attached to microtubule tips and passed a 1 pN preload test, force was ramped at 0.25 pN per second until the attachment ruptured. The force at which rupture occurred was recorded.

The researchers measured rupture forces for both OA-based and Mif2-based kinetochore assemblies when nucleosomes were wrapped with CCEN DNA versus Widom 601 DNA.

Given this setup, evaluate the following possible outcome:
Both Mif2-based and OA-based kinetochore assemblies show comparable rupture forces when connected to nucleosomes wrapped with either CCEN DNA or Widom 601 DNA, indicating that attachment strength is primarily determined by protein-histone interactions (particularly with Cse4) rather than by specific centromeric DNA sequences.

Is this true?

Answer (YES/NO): NO